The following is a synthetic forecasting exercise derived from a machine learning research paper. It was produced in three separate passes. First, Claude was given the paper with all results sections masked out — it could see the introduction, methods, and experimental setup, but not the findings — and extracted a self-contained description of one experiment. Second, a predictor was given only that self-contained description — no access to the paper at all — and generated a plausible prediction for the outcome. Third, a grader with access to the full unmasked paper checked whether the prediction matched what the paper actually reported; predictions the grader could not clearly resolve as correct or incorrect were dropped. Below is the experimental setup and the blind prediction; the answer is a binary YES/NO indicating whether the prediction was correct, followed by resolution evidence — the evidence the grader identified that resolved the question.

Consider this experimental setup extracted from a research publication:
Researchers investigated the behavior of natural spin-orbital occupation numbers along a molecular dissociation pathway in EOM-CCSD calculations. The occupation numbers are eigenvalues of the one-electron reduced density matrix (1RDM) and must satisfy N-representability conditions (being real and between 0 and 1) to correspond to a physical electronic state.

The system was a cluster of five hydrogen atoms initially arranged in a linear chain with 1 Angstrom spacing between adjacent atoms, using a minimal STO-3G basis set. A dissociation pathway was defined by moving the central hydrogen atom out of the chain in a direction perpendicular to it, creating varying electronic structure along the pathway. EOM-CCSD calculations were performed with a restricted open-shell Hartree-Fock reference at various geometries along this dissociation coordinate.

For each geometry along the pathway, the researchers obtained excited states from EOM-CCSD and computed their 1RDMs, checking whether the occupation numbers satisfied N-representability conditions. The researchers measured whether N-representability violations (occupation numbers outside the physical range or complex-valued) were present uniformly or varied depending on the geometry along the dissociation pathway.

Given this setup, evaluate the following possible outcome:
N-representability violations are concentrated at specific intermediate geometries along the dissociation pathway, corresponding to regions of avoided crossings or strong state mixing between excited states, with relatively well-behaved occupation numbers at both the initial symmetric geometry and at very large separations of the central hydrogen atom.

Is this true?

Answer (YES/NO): NO